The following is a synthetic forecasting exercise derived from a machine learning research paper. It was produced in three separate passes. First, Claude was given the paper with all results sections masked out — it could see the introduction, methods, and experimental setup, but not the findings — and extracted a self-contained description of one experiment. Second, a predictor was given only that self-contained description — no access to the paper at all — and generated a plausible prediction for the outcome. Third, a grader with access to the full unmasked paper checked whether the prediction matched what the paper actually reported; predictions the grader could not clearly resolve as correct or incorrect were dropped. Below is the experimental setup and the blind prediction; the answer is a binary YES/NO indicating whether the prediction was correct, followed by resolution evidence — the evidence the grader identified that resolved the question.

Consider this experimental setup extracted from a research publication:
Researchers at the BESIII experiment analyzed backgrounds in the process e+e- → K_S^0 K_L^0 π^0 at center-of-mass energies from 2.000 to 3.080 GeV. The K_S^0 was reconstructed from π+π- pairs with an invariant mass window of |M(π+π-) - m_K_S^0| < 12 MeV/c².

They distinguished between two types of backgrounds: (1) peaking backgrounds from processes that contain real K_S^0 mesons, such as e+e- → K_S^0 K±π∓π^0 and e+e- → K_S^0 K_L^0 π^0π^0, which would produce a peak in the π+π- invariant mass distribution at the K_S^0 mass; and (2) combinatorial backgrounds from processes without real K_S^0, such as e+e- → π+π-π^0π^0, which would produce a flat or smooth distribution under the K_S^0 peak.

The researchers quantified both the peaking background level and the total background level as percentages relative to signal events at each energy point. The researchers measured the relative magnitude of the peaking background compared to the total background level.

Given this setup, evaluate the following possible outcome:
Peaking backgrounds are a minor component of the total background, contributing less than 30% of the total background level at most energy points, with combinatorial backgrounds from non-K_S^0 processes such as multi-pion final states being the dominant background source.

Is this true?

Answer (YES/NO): YES